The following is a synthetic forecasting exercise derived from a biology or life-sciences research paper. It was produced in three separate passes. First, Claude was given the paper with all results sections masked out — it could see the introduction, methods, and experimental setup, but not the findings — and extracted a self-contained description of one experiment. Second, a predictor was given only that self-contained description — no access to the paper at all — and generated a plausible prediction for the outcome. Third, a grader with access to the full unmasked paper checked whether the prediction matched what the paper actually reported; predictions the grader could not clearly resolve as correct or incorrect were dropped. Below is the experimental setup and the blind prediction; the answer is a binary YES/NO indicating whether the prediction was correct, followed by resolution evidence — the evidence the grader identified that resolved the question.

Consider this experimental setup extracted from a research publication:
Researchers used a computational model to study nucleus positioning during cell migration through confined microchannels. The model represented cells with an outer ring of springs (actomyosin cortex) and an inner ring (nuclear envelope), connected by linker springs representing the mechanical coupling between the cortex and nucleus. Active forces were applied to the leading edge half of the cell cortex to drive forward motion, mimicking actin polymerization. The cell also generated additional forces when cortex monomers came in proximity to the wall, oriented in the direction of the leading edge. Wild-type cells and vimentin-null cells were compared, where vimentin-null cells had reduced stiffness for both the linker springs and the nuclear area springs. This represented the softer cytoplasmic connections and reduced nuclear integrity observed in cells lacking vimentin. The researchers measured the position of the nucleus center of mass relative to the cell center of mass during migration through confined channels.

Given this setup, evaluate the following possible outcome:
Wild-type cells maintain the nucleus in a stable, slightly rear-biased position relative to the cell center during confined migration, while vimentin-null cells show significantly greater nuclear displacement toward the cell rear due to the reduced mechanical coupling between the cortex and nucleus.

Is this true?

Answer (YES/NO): YES